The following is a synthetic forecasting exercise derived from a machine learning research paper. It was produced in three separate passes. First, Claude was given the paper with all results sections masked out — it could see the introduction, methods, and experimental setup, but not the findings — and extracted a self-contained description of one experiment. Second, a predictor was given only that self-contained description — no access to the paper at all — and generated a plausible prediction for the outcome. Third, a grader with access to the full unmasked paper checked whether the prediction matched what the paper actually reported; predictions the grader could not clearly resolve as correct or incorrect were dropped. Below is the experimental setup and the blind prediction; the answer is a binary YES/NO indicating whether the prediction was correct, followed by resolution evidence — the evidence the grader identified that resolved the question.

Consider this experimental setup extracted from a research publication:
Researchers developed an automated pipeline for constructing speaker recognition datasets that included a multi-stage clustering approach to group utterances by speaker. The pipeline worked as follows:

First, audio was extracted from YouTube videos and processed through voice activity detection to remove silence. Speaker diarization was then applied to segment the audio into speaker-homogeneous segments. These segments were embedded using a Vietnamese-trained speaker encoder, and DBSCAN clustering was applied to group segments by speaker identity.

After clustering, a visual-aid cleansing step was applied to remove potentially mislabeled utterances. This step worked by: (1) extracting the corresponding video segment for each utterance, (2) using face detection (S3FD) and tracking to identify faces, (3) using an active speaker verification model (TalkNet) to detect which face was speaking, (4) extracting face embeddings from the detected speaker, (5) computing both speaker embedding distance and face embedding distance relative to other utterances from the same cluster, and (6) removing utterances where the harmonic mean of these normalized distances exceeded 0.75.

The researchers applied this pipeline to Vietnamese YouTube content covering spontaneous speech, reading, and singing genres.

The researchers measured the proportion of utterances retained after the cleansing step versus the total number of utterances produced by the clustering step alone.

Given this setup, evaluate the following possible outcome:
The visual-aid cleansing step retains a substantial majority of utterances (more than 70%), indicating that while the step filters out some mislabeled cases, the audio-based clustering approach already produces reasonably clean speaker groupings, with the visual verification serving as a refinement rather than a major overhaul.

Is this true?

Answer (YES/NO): NO